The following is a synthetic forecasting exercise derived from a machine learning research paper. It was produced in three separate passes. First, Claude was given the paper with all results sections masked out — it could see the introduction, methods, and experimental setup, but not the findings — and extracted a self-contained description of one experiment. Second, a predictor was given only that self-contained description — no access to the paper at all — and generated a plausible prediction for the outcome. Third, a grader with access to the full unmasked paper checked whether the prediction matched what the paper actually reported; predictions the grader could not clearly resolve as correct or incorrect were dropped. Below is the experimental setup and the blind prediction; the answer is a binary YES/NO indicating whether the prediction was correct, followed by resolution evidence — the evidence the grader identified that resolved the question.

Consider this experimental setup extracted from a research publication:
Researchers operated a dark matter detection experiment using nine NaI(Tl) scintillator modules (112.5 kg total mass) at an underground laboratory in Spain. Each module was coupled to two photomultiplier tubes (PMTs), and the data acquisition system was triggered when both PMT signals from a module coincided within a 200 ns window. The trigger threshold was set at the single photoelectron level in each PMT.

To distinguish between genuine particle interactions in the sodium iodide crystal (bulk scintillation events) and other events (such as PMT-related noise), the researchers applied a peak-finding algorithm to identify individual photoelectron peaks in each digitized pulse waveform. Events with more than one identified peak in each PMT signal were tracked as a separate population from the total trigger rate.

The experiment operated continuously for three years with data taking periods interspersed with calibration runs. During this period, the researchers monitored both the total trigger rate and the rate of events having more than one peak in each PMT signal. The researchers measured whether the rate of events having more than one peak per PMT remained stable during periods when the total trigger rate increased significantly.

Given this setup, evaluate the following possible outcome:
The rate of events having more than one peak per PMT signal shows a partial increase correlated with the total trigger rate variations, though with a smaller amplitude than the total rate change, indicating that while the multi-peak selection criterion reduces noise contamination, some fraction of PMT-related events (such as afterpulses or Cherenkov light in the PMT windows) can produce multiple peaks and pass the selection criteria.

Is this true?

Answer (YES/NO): NO